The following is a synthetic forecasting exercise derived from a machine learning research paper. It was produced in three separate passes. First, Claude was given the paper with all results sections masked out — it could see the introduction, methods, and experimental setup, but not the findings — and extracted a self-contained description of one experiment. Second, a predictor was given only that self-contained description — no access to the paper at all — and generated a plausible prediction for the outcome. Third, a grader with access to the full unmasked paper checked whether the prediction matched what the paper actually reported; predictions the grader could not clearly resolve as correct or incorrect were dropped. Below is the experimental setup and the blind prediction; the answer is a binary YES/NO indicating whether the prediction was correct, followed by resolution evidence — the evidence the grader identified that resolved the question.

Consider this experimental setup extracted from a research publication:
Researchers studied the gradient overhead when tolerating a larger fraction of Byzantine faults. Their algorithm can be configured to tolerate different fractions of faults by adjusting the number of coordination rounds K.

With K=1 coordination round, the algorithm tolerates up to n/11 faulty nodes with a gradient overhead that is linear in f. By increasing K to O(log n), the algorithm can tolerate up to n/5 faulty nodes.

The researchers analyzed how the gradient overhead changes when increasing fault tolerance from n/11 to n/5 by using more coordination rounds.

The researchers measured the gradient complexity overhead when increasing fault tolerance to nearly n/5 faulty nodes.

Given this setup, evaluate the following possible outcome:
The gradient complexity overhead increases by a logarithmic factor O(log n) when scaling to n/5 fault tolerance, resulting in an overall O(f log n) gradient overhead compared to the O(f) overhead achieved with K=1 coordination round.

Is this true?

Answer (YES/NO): NO